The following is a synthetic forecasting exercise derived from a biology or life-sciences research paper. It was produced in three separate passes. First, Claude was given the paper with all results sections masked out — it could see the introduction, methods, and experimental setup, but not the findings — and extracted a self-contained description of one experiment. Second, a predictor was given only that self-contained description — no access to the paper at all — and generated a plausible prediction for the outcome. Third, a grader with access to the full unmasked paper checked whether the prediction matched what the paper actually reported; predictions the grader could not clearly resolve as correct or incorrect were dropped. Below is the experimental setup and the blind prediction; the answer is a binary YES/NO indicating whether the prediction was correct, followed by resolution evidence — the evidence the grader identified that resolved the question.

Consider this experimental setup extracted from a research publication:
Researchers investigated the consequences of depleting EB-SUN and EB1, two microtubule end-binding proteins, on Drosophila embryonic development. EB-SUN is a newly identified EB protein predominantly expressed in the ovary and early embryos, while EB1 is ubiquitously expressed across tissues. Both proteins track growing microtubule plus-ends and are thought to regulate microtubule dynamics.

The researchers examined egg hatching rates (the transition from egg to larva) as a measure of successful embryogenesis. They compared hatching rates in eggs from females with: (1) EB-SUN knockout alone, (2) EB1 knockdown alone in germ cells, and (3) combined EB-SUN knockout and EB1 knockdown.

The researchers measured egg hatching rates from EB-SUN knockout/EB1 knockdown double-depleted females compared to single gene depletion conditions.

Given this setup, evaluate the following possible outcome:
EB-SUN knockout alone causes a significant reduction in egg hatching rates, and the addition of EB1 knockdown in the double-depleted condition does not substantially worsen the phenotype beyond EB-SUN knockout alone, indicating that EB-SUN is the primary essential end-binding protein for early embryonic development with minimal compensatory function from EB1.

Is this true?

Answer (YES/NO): NO